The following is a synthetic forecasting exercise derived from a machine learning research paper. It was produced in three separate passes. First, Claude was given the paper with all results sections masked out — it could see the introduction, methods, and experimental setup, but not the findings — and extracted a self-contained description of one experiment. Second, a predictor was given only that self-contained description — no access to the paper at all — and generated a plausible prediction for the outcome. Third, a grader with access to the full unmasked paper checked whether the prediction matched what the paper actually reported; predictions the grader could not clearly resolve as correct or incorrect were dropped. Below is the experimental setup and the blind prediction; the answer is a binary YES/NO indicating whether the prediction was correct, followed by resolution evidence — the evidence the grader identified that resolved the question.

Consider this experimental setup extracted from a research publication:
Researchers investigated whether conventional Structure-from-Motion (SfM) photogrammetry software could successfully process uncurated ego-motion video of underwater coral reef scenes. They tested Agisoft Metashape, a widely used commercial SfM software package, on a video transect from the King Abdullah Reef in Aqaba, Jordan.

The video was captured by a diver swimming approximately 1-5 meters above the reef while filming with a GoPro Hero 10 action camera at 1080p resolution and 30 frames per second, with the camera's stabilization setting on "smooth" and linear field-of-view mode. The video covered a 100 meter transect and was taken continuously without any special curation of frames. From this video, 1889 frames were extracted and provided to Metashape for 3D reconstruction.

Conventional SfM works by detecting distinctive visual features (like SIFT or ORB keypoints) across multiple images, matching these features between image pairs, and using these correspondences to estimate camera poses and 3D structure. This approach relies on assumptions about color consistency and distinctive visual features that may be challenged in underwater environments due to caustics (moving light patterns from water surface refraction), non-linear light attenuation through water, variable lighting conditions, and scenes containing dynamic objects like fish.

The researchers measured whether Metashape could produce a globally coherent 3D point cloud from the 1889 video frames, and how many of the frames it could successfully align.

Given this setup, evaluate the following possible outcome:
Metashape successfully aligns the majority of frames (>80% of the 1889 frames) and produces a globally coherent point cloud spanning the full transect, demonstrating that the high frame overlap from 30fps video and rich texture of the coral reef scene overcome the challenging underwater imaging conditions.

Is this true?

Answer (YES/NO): NO